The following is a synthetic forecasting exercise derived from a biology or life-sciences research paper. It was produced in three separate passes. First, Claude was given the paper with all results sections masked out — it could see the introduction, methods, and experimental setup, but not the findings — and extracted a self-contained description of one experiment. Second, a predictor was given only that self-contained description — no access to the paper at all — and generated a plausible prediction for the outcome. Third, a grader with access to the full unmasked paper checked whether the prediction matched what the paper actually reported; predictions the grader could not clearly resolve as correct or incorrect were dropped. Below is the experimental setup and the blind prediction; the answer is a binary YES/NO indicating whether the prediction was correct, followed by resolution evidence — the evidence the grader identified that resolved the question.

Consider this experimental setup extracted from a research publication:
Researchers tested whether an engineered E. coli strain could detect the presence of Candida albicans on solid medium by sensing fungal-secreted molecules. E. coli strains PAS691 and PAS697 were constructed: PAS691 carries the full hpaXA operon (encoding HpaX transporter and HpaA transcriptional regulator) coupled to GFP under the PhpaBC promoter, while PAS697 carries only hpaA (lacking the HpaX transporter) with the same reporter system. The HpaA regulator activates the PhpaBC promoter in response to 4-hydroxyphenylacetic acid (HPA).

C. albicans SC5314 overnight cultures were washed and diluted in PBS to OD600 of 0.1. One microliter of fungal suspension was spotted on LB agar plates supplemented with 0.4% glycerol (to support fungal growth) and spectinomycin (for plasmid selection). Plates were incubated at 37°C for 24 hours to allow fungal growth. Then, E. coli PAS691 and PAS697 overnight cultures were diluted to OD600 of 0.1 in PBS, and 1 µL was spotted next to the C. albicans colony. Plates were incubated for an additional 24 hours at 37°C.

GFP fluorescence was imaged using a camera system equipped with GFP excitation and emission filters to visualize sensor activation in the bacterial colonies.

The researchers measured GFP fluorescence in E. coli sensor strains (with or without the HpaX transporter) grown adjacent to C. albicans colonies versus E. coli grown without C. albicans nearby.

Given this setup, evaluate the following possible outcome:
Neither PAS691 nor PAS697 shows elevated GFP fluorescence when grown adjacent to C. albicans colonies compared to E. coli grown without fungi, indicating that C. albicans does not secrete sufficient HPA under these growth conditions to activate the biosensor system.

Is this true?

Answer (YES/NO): NO